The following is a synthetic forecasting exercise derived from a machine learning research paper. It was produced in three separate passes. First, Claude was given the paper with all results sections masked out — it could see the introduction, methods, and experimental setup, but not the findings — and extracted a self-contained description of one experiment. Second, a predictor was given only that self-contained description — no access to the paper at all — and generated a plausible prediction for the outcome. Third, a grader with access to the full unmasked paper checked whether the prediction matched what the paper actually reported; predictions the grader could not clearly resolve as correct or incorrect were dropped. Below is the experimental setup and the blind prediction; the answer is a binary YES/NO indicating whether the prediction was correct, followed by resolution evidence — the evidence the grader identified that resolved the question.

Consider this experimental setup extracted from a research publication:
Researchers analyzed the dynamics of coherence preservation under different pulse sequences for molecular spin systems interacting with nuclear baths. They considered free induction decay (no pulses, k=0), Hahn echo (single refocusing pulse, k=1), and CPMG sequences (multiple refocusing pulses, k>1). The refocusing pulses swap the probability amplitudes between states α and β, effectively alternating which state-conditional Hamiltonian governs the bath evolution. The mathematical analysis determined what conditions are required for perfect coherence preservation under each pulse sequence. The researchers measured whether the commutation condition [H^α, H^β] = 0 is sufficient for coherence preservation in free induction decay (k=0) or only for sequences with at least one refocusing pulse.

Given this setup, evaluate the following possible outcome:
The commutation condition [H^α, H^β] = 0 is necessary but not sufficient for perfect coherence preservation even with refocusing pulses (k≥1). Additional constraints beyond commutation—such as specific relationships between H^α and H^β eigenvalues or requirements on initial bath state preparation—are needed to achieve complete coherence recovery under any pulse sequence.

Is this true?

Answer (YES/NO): NO